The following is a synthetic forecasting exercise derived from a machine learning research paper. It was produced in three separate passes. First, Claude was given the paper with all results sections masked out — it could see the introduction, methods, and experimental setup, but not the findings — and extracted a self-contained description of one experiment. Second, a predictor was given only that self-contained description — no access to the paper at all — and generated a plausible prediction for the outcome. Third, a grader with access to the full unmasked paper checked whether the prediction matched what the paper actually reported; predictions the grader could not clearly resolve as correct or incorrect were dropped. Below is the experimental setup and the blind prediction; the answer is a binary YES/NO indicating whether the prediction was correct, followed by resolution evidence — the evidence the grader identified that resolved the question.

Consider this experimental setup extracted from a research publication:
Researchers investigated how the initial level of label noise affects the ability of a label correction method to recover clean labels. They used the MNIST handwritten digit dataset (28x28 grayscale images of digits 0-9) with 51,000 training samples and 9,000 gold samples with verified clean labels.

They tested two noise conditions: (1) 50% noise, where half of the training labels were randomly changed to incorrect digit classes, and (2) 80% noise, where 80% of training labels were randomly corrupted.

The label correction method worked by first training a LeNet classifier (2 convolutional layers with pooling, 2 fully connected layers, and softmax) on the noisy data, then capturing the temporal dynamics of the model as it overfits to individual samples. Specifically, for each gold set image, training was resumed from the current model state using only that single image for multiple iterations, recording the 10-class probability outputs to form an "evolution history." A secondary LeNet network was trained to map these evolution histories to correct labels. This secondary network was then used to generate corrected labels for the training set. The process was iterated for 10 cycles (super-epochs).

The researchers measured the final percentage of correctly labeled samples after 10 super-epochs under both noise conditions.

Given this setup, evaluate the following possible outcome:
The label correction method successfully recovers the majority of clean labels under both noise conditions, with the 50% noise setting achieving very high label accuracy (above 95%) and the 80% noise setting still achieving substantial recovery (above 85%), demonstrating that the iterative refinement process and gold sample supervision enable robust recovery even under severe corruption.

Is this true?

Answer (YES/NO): NO